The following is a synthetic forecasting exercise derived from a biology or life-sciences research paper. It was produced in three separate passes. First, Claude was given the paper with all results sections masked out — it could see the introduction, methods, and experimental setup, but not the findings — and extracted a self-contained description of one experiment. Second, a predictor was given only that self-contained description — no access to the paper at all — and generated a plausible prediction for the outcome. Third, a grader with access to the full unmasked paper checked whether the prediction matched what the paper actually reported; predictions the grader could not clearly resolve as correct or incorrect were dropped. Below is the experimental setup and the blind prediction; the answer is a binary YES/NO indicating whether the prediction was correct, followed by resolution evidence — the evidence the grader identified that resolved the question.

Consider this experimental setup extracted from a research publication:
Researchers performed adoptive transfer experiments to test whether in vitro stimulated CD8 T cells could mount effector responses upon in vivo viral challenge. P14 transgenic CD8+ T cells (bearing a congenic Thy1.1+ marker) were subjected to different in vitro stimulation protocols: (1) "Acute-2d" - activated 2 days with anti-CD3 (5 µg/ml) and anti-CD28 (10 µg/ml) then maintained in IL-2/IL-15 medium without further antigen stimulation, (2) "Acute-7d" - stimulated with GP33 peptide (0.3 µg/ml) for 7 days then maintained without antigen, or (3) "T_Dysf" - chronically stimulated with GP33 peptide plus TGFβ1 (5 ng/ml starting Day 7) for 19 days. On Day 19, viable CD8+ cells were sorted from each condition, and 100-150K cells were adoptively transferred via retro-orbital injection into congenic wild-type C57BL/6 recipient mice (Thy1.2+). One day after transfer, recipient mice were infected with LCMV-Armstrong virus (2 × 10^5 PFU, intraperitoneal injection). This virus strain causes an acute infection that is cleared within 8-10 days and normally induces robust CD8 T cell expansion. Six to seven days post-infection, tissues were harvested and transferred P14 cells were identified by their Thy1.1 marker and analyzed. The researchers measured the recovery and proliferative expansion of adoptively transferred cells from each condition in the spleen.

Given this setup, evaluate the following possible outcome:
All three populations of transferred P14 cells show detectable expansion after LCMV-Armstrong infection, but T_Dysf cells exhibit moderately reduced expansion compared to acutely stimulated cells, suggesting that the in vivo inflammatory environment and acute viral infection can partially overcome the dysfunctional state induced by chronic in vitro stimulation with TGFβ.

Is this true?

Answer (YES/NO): NO